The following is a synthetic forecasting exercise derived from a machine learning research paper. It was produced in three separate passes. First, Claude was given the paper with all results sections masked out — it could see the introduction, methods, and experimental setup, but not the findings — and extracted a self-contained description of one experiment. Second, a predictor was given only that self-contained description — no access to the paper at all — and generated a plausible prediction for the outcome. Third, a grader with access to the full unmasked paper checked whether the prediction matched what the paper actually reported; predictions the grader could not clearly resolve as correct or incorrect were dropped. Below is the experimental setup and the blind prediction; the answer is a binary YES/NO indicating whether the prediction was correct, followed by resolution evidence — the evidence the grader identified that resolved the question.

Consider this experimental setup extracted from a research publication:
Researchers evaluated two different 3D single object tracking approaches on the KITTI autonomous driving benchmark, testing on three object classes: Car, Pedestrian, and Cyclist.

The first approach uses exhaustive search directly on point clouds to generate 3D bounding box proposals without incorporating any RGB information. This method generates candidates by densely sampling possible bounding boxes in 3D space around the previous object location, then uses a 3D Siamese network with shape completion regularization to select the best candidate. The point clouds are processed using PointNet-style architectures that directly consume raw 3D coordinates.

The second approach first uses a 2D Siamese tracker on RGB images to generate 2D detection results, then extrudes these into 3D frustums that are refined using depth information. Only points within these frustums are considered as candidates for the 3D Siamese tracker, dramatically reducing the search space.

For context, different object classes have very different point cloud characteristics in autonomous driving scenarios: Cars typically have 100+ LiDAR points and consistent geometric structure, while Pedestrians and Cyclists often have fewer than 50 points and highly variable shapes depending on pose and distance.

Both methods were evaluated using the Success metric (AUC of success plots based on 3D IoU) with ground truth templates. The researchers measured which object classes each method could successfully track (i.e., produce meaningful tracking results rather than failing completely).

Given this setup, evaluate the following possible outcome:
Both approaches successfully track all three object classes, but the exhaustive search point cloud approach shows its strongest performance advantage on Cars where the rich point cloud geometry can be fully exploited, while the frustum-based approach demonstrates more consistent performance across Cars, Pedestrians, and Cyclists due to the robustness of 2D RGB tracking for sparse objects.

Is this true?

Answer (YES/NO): NO